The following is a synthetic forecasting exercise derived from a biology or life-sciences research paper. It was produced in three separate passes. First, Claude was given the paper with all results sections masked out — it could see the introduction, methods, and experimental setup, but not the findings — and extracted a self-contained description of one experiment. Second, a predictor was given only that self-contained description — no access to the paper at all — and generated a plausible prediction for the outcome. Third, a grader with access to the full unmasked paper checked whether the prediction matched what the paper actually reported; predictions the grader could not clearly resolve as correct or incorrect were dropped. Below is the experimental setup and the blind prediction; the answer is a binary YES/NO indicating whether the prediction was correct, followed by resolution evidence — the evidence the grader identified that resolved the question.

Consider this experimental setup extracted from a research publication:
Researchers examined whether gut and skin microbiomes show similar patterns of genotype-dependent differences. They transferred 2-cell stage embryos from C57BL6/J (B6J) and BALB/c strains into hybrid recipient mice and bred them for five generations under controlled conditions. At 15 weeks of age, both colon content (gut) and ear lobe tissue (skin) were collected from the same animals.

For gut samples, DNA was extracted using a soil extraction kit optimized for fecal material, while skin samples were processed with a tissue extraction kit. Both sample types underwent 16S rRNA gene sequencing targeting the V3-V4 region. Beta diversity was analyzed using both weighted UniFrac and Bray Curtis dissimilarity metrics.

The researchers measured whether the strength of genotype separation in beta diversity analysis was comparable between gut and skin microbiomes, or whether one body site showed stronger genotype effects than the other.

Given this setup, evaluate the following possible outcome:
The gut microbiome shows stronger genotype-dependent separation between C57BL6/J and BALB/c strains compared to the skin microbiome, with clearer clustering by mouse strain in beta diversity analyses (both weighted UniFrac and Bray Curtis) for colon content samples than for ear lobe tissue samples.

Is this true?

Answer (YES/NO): YES